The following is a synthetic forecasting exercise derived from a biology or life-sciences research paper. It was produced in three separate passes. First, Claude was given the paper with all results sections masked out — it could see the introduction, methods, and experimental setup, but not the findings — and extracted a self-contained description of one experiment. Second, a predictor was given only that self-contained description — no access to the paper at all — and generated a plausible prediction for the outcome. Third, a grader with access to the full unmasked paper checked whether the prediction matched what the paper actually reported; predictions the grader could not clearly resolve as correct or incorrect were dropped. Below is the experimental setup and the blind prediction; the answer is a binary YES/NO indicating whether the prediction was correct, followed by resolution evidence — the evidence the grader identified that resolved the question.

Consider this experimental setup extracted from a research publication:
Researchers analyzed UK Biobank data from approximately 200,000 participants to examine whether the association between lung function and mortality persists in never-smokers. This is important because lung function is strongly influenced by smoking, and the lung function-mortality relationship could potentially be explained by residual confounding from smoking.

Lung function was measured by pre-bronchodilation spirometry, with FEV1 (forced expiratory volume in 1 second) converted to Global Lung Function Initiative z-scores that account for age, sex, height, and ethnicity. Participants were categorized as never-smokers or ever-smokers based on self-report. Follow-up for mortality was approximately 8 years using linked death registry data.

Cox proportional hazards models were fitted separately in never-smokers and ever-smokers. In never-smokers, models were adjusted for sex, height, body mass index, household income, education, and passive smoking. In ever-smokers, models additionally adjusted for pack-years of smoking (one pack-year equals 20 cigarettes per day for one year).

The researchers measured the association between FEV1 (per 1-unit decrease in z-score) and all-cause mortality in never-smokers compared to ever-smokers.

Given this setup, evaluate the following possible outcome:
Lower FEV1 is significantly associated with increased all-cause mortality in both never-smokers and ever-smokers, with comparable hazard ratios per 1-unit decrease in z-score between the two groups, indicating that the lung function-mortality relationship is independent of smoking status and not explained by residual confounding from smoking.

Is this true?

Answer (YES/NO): NO